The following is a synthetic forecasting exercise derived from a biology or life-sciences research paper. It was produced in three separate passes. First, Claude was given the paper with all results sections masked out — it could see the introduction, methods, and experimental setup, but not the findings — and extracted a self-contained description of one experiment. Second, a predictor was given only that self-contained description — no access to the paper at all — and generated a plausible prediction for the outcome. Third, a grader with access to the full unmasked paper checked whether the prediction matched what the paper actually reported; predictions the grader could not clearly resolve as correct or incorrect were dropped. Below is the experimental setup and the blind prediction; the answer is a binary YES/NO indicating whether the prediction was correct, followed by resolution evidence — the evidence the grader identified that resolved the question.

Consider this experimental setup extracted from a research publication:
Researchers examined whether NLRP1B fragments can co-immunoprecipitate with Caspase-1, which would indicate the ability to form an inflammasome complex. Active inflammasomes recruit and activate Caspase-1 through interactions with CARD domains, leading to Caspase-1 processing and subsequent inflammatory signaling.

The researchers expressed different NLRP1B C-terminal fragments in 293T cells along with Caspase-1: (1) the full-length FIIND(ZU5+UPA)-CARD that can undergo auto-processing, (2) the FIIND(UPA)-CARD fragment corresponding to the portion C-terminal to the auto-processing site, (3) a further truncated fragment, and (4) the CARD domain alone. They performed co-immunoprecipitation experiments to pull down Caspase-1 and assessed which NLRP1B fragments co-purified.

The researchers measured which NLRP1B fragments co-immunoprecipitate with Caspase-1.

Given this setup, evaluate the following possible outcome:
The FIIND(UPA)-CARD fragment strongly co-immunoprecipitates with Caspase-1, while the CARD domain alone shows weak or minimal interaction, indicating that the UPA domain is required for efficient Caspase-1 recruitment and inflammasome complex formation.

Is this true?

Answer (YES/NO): YES